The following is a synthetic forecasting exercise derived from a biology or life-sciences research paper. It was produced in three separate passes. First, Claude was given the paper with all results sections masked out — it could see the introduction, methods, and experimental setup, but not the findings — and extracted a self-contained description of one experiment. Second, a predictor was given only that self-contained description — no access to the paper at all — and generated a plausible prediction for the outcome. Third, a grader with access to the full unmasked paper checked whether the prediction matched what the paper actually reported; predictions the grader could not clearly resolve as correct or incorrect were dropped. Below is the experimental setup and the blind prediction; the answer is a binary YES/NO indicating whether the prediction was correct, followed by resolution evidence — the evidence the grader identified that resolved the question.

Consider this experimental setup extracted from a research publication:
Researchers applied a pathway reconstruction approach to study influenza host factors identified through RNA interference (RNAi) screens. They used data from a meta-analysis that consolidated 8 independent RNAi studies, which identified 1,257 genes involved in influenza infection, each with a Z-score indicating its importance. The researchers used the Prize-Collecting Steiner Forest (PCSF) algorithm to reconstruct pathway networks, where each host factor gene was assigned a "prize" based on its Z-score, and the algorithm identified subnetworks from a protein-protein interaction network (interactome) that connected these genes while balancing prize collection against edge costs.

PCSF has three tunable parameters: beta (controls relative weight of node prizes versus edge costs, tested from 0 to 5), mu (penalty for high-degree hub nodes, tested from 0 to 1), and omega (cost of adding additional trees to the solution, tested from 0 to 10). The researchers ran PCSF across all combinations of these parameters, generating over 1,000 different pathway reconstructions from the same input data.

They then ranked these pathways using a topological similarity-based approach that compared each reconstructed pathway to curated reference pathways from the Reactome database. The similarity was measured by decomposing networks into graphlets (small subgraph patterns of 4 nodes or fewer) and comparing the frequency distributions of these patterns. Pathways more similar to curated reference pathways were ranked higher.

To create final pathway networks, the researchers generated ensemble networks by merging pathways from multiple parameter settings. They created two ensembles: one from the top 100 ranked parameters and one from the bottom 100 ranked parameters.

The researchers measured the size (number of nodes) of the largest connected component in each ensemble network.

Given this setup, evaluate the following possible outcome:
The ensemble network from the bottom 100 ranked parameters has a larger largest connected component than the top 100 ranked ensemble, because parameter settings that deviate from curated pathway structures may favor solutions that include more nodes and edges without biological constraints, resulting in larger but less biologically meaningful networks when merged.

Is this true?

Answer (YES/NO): YES